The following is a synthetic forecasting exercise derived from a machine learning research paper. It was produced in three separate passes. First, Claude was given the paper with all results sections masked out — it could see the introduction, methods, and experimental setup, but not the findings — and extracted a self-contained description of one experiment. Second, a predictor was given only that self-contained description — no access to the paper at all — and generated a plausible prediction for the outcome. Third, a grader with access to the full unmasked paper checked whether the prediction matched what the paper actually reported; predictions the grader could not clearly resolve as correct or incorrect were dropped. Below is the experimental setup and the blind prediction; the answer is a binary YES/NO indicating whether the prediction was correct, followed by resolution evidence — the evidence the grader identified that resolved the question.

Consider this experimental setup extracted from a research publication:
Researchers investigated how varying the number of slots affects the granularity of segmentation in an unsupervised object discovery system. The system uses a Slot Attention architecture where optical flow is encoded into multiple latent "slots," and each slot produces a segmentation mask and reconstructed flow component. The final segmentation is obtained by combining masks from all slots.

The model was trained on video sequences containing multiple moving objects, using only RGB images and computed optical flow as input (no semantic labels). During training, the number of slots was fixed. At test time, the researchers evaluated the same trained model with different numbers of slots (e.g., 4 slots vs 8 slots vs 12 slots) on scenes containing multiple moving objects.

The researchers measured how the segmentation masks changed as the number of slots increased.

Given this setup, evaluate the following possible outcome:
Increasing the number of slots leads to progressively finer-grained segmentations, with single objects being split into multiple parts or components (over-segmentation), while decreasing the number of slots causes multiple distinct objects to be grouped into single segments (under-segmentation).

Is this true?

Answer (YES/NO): YES